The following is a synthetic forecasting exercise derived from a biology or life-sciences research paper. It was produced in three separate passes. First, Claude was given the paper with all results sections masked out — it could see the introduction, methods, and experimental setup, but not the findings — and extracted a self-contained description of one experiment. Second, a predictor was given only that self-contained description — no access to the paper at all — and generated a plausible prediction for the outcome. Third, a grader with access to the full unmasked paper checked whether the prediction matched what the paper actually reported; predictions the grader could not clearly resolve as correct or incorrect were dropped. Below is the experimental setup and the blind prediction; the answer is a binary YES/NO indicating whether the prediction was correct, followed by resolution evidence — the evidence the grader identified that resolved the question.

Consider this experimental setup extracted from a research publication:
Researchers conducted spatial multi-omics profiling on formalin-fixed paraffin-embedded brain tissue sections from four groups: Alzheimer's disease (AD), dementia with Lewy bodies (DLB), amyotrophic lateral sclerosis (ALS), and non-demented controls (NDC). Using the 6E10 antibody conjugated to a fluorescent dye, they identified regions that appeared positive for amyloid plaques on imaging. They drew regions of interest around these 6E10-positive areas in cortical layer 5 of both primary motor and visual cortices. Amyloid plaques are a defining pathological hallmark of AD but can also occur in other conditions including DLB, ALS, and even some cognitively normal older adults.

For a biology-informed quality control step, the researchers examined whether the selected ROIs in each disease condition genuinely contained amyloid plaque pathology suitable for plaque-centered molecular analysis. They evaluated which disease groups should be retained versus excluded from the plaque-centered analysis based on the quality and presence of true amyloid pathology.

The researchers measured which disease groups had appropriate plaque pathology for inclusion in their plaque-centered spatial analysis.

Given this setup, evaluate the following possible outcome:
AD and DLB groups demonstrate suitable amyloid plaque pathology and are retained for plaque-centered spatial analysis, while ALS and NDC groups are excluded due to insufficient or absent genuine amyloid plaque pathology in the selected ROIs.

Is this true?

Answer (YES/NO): NO